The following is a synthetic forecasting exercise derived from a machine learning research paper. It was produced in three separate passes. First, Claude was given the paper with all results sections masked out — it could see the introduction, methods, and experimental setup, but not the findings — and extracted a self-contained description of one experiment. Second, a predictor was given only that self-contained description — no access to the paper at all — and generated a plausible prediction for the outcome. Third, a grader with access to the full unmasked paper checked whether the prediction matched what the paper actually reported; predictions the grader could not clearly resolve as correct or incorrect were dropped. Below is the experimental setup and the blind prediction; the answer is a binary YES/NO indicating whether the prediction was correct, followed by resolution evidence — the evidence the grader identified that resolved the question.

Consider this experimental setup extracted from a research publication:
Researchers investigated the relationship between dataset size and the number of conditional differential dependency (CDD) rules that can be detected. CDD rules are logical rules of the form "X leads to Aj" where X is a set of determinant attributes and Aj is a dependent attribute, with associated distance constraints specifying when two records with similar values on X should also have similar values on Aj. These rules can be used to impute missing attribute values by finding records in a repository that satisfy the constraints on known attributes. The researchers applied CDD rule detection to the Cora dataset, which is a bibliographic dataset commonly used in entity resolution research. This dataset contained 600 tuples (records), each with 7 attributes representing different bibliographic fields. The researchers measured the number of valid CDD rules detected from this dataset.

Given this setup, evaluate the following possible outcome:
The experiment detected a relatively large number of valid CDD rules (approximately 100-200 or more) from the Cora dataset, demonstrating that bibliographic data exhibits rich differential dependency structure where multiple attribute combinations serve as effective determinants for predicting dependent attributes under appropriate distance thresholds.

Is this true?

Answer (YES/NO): NO